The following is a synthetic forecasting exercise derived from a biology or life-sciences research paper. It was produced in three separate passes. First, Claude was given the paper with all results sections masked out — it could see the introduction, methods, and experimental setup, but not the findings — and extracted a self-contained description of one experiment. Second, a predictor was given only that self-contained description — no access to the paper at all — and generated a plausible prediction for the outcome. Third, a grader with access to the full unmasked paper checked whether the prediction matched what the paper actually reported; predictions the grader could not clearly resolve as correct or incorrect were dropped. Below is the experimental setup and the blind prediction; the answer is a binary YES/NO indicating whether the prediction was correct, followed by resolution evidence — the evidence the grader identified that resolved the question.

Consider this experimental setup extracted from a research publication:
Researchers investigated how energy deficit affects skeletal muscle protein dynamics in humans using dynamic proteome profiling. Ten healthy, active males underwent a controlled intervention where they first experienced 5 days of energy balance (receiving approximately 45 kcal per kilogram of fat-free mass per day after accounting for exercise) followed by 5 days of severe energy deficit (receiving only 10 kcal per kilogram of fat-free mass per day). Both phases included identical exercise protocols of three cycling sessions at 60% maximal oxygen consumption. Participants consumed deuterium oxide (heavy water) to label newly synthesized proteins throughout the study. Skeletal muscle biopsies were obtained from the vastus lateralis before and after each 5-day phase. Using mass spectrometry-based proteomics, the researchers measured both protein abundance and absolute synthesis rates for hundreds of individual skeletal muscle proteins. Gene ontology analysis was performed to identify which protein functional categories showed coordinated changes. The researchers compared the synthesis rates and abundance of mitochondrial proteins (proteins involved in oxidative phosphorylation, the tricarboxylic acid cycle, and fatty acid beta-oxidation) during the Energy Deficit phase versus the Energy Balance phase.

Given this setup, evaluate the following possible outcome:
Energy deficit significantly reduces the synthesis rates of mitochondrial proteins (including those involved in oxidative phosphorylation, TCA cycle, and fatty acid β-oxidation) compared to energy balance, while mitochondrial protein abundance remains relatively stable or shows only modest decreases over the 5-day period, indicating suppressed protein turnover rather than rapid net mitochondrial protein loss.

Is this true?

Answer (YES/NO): NO